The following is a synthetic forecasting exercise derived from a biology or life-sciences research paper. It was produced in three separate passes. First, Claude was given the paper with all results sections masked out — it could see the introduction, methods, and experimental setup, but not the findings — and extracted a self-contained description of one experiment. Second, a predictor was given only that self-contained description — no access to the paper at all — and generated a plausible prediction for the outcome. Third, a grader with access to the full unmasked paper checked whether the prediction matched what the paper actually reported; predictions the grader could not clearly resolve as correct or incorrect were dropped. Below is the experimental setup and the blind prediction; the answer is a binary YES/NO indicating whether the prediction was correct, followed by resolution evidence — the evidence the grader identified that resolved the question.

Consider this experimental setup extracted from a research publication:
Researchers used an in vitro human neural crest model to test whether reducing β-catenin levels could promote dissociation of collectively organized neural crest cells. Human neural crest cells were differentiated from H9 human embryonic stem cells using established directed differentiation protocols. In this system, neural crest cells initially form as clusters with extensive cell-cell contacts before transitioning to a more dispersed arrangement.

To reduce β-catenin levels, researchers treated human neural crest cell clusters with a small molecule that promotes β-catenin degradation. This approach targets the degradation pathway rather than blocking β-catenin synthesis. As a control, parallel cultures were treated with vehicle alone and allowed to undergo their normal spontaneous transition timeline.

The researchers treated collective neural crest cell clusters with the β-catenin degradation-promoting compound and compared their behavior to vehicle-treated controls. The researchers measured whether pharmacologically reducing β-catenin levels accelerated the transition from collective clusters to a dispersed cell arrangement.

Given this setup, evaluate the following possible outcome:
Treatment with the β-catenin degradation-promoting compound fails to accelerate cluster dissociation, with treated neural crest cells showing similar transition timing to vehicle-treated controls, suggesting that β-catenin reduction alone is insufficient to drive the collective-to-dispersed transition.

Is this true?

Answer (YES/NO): NO